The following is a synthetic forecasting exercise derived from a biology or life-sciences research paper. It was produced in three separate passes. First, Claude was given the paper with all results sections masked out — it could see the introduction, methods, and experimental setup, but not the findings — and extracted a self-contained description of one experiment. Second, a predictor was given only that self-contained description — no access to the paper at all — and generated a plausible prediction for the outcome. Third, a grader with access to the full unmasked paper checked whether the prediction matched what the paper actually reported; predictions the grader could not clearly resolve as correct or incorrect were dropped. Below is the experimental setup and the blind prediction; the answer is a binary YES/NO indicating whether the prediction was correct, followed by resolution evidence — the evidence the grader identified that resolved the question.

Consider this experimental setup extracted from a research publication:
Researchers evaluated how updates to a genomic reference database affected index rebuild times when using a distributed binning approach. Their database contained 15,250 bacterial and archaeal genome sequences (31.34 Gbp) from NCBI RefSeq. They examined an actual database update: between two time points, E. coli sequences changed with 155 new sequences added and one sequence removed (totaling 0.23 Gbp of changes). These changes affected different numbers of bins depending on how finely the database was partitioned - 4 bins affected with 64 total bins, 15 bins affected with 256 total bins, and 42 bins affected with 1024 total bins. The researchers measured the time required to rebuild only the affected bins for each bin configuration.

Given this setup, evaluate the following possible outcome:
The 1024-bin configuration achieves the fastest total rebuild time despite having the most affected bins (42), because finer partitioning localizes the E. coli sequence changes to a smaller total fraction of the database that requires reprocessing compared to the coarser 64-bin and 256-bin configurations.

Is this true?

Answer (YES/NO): YES